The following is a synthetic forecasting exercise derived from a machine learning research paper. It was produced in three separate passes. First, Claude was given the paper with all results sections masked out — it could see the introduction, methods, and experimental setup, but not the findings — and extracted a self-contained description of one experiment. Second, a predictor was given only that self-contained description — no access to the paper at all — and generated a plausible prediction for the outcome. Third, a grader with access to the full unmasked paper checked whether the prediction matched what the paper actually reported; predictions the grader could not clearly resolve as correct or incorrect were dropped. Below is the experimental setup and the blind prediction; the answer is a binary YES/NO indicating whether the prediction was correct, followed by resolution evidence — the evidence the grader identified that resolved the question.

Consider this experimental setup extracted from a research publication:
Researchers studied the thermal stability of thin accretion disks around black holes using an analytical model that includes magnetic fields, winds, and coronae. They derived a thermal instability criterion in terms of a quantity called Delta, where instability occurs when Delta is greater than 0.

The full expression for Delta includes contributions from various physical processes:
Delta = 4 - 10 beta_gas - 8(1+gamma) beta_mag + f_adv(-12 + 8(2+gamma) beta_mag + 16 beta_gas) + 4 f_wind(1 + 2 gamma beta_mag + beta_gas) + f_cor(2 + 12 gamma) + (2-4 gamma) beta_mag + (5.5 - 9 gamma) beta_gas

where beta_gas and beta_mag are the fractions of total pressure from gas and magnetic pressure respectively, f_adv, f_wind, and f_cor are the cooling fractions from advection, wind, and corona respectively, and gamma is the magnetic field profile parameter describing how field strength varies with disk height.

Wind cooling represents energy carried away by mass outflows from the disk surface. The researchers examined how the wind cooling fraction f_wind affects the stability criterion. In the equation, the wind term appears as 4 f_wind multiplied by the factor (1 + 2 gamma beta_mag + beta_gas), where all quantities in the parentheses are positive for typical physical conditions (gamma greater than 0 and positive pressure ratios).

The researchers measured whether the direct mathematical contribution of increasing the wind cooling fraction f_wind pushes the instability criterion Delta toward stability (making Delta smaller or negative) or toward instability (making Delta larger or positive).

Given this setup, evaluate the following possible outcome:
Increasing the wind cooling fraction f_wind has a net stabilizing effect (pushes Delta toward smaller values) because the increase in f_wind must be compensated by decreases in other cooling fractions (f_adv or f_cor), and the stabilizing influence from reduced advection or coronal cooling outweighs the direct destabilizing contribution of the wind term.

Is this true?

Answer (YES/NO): NO